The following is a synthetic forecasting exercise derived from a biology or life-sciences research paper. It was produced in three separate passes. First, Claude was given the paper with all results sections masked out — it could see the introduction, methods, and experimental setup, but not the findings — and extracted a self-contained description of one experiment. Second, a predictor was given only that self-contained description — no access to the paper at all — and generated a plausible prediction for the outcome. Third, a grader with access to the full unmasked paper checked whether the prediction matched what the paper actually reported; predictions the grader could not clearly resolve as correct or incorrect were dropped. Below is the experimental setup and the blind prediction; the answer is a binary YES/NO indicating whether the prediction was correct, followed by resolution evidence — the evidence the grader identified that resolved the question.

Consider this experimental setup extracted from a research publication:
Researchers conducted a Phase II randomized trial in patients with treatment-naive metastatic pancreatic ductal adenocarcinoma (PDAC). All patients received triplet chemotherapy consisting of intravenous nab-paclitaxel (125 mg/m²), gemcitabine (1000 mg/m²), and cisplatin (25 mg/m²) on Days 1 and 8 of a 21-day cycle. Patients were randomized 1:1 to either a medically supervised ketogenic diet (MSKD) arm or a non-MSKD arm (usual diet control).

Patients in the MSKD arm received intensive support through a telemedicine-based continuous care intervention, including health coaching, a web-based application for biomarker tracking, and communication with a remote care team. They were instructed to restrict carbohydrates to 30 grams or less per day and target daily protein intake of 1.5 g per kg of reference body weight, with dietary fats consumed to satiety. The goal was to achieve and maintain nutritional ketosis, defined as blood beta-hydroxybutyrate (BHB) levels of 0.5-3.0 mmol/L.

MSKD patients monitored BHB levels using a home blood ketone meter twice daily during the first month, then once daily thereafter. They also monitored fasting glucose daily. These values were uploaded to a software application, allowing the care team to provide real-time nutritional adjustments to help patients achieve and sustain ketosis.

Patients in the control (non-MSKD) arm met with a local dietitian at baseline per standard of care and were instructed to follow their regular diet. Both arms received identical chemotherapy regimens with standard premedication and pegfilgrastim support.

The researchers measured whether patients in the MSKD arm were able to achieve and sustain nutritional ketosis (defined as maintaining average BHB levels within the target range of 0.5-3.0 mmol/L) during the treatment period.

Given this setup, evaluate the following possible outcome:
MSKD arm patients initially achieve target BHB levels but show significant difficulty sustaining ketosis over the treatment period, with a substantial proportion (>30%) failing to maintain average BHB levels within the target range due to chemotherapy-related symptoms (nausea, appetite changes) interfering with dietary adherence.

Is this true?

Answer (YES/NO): NO